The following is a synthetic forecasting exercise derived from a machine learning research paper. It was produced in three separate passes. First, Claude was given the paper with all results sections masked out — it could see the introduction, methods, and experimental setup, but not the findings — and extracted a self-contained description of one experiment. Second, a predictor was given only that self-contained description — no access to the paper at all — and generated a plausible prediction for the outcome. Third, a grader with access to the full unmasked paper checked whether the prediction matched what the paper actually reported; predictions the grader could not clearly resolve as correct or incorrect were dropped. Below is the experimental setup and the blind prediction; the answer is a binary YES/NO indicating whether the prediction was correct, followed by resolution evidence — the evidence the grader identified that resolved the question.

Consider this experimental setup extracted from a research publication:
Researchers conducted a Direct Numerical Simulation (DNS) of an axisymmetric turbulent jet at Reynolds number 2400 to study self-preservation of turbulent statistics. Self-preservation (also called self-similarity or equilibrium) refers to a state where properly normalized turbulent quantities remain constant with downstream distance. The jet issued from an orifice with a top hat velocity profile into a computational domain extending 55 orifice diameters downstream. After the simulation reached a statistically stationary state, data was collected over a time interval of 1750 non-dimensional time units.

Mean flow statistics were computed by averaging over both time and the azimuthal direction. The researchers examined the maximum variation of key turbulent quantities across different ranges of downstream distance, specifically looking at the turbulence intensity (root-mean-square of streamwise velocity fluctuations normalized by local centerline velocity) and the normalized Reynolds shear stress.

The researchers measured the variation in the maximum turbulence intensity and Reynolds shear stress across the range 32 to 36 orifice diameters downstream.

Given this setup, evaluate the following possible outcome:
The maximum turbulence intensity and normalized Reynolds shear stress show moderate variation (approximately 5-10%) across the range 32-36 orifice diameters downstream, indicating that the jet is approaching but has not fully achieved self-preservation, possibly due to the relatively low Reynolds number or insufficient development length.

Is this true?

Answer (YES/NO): NO